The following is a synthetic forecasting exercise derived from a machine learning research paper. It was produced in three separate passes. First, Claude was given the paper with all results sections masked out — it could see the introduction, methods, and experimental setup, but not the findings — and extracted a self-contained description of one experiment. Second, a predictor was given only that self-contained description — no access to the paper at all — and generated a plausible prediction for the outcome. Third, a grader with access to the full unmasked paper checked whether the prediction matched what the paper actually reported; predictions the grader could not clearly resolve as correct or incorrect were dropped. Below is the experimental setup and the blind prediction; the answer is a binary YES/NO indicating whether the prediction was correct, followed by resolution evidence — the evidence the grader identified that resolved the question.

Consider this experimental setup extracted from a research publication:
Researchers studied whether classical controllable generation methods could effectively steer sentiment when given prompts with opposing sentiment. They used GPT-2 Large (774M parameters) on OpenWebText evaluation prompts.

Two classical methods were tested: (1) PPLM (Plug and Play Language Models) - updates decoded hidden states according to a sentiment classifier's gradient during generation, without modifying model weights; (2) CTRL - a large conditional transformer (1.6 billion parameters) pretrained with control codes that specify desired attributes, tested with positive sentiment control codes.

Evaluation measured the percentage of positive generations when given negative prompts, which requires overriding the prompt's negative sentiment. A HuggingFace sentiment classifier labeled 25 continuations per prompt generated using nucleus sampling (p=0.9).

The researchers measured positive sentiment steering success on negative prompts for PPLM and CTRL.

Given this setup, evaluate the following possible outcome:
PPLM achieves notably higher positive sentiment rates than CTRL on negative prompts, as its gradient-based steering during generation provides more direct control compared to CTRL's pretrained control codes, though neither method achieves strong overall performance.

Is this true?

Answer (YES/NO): NO